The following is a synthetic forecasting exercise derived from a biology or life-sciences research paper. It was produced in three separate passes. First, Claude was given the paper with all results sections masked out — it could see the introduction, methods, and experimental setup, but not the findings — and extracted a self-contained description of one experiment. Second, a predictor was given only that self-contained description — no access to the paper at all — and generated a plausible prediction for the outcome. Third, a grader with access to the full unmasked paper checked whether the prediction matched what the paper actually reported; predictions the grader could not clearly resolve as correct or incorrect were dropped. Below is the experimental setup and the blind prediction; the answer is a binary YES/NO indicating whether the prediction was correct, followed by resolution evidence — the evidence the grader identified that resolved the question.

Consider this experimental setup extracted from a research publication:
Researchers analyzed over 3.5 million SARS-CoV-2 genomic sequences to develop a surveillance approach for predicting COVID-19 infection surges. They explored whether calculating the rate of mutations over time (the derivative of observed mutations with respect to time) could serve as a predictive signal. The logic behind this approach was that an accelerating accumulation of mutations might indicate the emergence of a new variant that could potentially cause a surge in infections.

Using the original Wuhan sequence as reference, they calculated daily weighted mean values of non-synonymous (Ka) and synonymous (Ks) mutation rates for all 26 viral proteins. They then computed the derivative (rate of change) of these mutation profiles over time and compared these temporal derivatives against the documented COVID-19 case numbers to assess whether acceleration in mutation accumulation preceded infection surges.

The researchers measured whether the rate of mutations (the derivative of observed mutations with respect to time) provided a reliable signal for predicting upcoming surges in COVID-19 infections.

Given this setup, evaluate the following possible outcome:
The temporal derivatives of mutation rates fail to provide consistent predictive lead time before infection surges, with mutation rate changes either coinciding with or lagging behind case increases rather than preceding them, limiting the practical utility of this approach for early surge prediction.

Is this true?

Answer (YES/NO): YES